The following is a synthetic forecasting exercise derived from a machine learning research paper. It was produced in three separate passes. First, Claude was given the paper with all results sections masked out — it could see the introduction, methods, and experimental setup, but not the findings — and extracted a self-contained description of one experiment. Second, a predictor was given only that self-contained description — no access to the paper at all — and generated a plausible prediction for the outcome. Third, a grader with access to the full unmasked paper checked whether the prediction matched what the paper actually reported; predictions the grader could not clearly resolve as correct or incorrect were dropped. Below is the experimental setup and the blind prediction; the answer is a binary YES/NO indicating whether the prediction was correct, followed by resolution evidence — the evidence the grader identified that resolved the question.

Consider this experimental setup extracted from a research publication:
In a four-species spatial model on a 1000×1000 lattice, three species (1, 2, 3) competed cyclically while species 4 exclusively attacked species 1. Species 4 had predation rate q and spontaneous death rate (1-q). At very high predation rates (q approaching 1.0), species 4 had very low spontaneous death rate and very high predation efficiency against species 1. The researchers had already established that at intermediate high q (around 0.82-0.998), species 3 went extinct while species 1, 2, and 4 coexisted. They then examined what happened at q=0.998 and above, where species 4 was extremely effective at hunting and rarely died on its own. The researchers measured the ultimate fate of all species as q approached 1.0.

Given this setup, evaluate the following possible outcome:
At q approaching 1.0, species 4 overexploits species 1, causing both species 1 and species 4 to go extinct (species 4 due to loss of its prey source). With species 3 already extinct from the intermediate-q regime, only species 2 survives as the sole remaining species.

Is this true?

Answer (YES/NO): YES